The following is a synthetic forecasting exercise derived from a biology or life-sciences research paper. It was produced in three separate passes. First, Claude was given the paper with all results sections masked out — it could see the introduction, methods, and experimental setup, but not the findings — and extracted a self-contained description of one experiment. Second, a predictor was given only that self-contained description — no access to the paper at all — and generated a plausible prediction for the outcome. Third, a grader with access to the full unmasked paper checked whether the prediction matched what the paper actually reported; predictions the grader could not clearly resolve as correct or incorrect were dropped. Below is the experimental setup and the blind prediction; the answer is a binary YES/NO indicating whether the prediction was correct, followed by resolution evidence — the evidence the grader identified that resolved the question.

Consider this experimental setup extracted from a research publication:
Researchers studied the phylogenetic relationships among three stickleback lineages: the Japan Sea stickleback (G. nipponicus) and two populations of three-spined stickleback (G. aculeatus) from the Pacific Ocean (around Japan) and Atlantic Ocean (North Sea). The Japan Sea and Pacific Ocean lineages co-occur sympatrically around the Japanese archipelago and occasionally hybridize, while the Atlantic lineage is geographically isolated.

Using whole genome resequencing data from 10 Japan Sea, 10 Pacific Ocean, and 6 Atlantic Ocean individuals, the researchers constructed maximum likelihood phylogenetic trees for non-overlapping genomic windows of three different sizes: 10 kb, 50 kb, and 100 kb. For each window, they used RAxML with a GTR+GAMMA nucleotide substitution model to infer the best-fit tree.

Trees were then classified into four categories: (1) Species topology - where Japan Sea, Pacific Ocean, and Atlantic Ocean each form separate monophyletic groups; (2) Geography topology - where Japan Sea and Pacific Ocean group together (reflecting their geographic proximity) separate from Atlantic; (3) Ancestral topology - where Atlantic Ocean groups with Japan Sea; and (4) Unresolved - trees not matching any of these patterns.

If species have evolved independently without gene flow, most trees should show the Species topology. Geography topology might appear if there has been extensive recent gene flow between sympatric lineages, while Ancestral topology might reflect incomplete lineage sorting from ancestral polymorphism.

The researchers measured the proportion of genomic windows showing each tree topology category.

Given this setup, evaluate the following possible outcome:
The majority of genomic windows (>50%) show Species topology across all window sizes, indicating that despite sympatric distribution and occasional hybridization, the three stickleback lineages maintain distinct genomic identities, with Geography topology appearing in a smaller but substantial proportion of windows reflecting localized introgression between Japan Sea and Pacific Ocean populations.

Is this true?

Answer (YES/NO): NO